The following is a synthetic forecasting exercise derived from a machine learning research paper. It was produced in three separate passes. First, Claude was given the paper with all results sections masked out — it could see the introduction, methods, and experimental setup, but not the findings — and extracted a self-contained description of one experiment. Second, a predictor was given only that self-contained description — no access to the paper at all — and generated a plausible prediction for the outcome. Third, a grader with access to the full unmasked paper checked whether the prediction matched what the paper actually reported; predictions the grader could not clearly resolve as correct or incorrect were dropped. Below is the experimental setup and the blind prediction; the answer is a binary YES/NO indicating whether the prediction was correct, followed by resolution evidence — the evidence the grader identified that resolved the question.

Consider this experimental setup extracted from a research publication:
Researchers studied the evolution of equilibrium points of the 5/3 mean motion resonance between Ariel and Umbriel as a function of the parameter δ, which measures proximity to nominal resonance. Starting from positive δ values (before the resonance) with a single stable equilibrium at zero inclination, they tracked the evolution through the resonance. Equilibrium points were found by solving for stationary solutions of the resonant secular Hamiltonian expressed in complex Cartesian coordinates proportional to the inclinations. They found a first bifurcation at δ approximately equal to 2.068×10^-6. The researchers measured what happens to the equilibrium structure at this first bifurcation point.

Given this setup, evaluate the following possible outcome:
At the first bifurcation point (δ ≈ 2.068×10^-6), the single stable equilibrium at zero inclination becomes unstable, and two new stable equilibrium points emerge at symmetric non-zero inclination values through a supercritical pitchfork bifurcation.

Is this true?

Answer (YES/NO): YES